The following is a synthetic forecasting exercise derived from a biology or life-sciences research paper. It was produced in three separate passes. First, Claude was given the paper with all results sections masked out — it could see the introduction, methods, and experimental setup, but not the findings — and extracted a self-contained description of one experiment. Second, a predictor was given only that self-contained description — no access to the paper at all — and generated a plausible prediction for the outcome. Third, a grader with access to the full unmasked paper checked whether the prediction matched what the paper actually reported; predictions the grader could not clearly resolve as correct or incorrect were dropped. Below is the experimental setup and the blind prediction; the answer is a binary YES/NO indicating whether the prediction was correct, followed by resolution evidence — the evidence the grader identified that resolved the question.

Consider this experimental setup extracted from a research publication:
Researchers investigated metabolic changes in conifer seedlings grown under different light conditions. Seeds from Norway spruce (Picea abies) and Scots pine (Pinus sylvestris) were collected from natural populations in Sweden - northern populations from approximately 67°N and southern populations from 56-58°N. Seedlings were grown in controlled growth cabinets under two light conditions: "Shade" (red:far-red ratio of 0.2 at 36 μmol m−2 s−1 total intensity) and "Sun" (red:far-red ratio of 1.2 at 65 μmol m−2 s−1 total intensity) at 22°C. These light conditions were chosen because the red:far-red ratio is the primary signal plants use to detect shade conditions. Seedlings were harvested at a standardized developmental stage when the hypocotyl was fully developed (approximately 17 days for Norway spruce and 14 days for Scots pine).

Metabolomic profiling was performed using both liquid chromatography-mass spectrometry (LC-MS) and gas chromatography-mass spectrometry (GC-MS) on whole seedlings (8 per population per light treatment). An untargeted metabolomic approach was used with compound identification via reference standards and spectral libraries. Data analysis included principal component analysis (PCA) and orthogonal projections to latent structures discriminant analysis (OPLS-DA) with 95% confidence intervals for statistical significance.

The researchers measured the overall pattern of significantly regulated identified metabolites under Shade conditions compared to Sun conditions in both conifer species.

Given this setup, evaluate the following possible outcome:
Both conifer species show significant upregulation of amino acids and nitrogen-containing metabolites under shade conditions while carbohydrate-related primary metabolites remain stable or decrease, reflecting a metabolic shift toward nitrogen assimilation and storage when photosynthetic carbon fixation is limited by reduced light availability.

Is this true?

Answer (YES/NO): NO